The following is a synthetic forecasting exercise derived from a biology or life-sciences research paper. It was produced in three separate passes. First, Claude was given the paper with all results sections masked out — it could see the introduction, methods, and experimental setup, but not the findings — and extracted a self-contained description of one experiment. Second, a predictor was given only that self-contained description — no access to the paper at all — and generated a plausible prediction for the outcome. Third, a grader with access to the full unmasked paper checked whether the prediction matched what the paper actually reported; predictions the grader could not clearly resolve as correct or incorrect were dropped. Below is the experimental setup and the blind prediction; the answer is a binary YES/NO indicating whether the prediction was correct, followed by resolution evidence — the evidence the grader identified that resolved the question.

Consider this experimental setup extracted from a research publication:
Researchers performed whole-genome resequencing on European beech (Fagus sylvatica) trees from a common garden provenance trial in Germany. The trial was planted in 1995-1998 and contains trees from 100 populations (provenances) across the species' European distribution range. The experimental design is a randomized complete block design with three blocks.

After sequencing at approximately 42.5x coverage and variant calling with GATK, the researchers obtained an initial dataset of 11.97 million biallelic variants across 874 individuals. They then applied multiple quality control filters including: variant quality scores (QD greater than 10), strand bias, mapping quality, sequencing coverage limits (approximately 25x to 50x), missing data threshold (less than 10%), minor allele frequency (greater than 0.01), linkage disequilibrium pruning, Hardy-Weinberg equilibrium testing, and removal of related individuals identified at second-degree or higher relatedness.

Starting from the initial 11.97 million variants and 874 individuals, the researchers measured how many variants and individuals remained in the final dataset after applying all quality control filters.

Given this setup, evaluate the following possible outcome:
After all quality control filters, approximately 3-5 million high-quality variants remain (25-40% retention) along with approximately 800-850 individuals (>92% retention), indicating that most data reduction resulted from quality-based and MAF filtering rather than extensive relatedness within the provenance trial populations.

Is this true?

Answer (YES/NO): NO